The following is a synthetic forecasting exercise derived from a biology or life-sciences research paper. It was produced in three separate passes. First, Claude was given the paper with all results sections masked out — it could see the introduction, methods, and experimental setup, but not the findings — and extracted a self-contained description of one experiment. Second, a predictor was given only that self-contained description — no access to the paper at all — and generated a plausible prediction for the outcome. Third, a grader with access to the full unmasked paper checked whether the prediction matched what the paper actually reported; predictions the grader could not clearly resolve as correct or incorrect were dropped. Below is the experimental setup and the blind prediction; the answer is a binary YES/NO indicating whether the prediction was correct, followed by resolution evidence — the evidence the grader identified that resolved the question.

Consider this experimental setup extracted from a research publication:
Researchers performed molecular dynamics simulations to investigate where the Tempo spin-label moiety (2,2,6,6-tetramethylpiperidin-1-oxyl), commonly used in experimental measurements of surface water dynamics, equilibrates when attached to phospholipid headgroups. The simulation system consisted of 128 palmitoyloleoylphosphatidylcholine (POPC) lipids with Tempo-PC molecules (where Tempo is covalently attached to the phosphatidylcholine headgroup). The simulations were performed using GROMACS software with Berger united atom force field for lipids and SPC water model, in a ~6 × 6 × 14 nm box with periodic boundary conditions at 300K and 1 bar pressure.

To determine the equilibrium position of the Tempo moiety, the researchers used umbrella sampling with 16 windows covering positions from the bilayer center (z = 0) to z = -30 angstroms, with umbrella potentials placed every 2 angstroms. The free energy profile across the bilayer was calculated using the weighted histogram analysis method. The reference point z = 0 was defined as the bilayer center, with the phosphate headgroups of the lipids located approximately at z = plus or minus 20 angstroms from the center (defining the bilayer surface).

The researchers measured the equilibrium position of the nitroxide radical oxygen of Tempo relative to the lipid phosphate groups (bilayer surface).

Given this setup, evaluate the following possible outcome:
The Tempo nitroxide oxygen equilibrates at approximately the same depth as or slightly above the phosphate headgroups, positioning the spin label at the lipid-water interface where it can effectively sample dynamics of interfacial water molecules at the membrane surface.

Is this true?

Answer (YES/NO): NO